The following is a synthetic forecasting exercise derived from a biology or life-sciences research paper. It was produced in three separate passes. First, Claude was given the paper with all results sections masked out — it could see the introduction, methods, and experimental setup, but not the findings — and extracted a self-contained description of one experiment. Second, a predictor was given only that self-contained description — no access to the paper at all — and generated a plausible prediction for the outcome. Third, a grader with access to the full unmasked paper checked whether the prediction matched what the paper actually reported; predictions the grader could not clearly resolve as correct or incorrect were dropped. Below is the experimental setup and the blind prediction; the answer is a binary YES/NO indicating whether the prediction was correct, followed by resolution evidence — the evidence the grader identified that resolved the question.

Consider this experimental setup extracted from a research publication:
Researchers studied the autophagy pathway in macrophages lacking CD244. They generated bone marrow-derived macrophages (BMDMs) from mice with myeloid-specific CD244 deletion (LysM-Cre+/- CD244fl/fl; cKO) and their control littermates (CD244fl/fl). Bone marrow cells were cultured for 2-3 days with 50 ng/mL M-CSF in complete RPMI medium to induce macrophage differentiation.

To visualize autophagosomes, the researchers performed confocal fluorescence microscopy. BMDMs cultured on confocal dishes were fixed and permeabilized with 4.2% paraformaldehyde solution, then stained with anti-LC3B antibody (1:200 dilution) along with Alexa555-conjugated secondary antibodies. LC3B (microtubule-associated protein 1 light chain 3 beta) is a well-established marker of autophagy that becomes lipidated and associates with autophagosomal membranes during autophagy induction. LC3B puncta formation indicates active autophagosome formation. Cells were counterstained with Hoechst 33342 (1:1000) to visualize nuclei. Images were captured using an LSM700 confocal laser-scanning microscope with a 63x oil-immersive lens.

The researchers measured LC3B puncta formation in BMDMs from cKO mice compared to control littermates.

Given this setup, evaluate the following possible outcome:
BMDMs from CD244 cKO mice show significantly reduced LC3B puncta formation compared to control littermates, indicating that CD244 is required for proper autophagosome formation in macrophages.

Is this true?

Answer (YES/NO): NO